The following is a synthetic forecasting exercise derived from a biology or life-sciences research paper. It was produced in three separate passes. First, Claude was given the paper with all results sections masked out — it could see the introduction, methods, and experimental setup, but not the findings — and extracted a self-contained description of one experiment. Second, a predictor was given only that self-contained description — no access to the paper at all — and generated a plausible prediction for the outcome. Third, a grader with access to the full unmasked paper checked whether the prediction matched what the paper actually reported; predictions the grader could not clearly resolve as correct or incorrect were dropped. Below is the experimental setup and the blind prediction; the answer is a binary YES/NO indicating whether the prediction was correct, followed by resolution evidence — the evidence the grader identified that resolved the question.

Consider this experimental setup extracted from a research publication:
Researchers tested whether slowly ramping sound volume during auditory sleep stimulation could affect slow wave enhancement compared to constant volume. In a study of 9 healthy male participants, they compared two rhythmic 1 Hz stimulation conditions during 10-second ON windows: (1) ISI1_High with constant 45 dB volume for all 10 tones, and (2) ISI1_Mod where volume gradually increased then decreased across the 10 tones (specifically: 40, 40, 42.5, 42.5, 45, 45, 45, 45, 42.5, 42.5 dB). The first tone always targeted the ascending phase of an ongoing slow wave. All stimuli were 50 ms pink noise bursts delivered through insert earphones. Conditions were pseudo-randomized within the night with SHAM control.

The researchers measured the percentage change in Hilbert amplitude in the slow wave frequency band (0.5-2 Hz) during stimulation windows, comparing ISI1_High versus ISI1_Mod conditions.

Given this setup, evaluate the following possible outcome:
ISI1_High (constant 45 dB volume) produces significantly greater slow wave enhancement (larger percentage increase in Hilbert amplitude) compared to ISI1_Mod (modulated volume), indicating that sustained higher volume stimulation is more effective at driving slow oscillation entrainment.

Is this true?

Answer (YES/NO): NO